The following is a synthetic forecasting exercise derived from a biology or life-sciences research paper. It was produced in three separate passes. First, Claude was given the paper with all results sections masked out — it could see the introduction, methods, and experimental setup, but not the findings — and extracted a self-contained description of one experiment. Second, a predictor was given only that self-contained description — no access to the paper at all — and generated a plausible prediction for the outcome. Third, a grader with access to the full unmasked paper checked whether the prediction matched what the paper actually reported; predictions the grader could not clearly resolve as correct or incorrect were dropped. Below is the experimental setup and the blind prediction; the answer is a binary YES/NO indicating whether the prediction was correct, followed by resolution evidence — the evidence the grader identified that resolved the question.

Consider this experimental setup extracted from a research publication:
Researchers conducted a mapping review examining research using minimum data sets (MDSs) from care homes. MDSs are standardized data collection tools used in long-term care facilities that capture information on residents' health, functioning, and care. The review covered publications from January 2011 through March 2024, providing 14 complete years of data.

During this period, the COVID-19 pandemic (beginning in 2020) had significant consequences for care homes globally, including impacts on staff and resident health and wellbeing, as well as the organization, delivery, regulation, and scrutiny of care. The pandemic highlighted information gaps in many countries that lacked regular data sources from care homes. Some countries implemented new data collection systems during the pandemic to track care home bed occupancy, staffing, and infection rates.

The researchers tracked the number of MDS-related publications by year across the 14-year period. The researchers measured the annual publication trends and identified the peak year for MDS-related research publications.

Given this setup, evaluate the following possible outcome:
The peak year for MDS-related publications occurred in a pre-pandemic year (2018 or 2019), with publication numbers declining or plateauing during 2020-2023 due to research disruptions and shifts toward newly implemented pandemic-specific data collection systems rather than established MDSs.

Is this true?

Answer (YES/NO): NO